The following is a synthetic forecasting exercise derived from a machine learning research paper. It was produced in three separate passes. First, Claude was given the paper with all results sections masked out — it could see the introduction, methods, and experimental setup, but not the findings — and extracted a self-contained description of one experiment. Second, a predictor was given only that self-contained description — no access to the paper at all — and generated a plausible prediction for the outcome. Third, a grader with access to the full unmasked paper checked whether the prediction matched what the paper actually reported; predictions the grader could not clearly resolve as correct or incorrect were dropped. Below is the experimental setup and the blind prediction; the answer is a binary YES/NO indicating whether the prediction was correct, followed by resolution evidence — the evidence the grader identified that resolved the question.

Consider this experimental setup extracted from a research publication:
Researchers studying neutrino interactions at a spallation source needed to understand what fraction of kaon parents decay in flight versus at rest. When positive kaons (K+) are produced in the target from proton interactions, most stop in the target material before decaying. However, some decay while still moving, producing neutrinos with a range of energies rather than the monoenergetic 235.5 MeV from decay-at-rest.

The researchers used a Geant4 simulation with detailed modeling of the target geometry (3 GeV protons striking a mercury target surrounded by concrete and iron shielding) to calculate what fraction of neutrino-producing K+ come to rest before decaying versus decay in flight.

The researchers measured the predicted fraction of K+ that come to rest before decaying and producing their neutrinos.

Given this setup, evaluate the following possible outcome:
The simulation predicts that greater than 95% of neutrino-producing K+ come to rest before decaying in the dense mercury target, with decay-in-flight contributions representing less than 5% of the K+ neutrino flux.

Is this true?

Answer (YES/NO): YES